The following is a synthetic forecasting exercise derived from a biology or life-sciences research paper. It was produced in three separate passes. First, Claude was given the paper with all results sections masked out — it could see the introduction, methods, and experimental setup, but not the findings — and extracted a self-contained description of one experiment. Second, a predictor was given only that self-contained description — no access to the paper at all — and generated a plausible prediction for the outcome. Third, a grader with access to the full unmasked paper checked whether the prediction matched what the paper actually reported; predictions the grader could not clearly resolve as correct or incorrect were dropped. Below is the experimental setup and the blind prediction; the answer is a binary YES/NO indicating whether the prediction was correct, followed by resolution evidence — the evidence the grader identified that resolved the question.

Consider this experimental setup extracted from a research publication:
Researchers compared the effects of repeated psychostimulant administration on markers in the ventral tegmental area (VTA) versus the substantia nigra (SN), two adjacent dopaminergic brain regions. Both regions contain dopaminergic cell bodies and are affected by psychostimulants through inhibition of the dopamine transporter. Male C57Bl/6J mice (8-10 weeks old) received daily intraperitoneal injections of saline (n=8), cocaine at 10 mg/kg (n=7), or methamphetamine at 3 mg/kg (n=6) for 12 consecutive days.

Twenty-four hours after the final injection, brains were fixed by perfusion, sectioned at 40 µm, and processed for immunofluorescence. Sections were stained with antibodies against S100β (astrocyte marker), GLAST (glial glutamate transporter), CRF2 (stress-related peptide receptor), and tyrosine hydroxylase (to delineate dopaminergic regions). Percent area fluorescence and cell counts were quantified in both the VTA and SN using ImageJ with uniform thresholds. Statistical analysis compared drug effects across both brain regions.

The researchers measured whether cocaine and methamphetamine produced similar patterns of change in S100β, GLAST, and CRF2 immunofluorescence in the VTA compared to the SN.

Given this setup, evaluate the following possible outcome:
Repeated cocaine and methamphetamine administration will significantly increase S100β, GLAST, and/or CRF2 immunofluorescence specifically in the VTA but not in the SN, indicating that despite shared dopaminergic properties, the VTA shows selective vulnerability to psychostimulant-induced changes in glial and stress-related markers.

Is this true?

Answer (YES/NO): NO